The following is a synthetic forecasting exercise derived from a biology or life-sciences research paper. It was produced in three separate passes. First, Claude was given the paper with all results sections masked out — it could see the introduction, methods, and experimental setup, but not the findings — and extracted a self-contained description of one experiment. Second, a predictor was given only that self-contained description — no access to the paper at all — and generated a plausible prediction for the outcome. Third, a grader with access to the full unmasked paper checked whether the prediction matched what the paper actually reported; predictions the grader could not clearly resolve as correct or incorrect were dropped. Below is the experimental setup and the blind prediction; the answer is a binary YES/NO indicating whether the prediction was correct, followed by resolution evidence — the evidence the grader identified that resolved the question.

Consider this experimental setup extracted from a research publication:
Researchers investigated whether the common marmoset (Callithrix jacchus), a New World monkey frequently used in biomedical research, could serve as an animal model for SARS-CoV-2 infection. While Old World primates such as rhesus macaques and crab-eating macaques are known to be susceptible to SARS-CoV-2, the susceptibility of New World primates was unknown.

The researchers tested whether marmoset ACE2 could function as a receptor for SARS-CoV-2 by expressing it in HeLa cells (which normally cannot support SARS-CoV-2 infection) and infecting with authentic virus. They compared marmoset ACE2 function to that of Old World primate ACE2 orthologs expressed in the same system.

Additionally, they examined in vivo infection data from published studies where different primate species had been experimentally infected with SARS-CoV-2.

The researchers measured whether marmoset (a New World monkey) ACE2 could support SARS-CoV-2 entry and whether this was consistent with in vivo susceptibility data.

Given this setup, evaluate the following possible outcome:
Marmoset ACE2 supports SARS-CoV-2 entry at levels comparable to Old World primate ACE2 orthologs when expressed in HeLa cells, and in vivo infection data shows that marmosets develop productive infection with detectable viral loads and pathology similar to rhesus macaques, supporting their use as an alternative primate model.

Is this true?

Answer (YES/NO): NO